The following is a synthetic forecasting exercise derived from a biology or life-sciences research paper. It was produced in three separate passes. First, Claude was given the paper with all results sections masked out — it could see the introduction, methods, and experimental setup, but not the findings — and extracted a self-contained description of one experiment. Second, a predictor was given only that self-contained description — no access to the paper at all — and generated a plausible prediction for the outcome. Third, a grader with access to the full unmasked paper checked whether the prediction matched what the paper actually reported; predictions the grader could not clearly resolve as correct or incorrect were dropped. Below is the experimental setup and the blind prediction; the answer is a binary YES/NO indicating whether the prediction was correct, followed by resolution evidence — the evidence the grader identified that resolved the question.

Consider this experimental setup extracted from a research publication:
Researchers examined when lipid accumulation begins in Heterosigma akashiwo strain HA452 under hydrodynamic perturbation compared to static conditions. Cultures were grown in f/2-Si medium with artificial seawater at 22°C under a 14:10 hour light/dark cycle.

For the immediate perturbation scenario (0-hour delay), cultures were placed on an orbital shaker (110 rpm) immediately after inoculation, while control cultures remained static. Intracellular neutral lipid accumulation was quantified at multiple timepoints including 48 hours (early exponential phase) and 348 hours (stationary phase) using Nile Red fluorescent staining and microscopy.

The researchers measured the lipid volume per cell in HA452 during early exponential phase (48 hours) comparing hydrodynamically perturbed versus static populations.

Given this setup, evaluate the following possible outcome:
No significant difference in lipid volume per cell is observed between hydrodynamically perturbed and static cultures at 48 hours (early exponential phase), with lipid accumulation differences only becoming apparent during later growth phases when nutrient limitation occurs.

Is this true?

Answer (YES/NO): NO